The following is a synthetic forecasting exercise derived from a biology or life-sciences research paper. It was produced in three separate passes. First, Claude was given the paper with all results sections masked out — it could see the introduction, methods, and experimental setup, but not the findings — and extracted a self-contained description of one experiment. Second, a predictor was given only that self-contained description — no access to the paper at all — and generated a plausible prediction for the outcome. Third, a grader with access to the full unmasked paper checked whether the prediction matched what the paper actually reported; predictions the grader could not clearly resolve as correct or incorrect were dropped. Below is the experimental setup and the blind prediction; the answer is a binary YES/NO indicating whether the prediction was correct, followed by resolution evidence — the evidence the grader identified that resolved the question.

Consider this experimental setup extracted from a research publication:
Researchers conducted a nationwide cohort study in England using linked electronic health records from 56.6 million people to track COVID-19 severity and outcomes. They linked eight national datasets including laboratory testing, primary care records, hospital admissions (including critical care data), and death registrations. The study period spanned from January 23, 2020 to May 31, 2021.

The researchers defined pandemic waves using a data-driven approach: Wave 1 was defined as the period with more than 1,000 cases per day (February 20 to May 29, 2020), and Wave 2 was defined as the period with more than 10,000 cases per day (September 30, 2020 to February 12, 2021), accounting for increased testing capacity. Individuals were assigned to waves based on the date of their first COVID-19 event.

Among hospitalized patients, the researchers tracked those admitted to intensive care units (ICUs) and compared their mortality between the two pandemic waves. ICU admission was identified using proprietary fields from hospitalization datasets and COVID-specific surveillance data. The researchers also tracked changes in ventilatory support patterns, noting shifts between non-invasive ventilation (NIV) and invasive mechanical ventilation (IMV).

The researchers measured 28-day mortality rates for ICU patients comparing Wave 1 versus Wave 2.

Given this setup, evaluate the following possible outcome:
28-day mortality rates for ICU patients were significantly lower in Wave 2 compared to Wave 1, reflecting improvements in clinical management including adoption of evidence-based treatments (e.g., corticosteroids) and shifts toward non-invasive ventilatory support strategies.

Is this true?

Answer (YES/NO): NO